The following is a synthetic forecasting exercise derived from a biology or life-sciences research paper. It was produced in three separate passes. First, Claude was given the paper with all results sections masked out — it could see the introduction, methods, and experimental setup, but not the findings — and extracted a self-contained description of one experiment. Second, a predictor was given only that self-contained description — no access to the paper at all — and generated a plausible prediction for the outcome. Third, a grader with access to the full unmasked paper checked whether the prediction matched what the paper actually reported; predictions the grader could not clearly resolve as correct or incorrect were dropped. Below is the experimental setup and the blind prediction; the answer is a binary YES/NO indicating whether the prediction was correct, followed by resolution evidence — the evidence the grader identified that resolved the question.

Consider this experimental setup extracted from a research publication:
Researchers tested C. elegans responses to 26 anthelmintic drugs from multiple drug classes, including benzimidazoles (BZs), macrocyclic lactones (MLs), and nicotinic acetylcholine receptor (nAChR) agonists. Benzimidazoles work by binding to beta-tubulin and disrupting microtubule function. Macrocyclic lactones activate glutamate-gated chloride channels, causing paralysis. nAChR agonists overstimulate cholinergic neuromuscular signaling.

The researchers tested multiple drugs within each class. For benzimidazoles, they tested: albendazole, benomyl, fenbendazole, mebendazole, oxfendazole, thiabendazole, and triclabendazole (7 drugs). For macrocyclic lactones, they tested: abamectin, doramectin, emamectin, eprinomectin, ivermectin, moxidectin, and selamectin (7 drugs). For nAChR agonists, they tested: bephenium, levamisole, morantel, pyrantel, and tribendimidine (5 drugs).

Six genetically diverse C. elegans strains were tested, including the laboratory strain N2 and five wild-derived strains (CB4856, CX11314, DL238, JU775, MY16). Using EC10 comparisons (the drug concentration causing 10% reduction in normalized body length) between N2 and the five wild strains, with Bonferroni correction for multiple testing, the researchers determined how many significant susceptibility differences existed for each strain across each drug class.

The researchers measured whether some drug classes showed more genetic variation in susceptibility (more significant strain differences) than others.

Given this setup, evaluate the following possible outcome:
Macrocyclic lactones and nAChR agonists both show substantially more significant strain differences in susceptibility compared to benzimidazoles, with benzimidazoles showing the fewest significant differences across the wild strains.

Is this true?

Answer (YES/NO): YES